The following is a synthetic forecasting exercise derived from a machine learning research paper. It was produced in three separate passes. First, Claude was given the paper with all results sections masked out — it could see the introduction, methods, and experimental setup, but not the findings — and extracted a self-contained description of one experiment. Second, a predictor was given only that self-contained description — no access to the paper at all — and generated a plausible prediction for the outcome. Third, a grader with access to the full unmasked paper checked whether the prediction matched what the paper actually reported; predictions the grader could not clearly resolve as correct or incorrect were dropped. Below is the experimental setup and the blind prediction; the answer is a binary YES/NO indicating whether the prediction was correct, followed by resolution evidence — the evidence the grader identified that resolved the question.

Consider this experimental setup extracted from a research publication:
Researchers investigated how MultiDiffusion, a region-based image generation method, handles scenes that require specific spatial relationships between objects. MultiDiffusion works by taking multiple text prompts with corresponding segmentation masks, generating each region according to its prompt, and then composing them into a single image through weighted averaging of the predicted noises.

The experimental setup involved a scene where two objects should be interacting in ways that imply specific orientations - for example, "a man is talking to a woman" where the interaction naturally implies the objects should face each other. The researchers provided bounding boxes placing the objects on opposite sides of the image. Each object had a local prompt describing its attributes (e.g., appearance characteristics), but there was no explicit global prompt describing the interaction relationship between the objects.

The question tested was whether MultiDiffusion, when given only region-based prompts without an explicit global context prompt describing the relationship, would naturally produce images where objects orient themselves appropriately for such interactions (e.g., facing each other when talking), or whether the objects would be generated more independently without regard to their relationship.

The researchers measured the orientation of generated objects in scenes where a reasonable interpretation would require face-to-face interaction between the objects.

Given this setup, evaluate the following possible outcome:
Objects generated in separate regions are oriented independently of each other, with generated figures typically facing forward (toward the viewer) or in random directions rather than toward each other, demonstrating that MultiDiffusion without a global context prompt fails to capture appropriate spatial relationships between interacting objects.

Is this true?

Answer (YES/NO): YES